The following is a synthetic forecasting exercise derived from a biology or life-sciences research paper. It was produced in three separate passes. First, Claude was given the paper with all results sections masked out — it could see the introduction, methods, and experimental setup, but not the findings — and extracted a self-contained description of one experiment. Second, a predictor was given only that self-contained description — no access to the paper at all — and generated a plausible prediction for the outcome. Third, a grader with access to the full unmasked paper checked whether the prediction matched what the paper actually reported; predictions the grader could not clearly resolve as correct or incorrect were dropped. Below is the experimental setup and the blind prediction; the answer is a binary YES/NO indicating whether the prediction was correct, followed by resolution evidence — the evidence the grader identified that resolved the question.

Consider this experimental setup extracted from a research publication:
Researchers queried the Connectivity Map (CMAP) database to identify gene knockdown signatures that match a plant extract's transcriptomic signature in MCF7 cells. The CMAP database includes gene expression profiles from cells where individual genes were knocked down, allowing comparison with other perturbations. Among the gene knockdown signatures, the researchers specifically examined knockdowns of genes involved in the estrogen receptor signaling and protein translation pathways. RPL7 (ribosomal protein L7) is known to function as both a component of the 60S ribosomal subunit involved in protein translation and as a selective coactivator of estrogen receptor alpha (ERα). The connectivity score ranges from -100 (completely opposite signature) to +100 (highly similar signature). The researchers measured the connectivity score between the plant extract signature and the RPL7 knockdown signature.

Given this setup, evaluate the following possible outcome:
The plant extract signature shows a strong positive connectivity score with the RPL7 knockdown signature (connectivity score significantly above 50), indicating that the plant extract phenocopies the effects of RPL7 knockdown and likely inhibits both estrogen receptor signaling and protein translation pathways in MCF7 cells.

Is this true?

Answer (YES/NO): YES